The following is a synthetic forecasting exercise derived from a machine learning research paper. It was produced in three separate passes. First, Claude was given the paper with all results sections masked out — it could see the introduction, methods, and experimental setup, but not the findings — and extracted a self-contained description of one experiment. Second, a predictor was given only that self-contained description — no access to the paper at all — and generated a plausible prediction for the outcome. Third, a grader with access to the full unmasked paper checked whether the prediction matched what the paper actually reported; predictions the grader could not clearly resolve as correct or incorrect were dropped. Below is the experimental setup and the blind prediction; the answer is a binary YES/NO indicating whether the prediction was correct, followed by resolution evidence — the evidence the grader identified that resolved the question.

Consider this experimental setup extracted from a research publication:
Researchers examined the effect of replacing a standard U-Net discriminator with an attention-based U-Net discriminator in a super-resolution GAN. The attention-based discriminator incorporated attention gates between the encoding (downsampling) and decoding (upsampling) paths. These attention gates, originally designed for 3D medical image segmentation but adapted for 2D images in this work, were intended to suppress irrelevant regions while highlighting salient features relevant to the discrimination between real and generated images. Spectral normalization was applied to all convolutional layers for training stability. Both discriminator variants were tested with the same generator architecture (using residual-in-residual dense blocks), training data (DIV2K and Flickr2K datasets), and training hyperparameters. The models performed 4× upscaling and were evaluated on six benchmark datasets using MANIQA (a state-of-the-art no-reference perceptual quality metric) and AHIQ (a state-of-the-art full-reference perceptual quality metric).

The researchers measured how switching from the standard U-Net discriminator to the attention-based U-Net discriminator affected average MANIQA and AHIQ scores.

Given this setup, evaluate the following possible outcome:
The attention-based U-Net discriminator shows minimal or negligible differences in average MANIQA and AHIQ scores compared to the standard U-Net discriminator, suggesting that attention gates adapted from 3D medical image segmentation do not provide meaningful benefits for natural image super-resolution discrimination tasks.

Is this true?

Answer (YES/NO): NO